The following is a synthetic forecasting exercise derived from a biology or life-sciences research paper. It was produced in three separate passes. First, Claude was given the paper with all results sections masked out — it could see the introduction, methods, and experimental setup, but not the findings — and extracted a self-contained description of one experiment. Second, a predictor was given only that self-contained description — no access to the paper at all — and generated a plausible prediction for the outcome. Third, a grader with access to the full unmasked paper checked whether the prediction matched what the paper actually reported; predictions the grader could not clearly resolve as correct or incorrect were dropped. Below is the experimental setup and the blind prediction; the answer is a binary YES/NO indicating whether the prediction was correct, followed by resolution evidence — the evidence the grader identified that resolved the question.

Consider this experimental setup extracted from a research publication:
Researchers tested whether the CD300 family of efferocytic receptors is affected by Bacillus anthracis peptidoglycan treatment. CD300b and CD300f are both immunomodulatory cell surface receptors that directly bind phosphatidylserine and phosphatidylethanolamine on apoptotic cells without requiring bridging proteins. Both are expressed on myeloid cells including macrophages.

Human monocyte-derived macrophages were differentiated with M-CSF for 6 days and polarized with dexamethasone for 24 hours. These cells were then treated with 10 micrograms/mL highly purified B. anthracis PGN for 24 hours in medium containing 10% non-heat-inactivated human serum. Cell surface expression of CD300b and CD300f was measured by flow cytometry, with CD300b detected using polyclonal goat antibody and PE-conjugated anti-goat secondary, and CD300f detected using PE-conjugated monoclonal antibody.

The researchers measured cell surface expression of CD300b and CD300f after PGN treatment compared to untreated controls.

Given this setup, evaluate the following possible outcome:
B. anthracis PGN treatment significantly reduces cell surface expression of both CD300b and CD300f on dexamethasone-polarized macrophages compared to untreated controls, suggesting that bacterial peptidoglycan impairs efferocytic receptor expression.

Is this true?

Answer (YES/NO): NO